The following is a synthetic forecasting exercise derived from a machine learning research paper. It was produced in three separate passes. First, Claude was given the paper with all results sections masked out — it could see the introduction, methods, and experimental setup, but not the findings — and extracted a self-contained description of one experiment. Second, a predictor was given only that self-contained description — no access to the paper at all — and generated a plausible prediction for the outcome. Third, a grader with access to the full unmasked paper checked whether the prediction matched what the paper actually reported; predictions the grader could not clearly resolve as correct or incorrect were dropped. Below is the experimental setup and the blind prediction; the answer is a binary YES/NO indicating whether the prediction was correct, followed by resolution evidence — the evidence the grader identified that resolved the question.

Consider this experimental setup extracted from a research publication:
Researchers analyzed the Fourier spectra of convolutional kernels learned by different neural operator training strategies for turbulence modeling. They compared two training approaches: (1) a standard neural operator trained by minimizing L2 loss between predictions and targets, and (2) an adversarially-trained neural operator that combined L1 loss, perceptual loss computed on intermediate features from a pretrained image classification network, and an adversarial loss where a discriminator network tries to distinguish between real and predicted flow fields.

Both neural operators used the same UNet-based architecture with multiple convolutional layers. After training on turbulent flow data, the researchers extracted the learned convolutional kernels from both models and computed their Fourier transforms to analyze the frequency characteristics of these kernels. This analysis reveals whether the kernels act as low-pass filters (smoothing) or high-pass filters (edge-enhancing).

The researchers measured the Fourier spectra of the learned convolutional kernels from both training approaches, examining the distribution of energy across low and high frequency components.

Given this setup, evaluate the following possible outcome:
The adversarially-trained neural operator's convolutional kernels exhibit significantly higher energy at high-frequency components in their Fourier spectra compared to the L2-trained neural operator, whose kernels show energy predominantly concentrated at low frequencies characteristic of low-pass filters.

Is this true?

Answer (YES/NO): YES